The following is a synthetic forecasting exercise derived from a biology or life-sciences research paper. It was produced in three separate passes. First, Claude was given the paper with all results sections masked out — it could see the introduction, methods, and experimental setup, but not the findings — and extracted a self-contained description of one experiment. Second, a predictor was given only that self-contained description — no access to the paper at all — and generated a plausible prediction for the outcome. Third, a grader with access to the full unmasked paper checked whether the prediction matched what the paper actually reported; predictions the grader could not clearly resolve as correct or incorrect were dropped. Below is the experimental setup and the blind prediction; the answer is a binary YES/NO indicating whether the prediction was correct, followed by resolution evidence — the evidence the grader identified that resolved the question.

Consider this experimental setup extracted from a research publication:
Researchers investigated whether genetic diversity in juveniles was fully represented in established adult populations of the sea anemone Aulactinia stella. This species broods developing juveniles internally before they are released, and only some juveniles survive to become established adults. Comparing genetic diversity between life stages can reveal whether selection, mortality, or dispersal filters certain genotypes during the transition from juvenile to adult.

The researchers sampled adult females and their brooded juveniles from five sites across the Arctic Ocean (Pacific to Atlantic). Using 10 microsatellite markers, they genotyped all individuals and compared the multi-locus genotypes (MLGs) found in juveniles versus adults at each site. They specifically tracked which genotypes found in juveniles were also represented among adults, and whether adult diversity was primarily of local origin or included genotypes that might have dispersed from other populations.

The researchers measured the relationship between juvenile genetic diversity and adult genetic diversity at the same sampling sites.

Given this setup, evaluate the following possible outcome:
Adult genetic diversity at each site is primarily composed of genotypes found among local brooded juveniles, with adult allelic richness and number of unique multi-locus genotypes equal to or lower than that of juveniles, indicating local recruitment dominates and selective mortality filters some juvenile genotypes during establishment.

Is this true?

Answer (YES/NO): YES